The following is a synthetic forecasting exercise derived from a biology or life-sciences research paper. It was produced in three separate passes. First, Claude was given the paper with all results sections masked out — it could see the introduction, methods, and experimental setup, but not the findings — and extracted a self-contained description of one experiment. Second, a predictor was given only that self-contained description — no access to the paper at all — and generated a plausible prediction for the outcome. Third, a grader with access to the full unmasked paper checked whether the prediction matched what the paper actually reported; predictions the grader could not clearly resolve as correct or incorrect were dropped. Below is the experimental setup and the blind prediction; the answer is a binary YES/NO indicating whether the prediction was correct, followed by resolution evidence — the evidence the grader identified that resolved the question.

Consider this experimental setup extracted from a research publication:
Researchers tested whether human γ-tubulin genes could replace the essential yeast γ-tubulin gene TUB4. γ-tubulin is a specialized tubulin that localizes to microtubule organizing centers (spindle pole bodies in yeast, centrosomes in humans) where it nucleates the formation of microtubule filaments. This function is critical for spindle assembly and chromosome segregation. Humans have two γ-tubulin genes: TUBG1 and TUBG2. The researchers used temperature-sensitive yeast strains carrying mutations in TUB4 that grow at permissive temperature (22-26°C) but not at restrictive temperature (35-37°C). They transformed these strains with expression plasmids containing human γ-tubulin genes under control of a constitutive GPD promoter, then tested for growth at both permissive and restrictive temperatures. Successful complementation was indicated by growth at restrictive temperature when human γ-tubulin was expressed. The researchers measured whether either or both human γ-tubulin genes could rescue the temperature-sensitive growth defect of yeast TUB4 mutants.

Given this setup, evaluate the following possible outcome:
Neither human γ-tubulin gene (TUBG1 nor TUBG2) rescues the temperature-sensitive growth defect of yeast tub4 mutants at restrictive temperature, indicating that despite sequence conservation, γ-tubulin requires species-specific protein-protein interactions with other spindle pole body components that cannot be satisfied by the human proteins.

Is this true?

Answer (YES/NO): NO